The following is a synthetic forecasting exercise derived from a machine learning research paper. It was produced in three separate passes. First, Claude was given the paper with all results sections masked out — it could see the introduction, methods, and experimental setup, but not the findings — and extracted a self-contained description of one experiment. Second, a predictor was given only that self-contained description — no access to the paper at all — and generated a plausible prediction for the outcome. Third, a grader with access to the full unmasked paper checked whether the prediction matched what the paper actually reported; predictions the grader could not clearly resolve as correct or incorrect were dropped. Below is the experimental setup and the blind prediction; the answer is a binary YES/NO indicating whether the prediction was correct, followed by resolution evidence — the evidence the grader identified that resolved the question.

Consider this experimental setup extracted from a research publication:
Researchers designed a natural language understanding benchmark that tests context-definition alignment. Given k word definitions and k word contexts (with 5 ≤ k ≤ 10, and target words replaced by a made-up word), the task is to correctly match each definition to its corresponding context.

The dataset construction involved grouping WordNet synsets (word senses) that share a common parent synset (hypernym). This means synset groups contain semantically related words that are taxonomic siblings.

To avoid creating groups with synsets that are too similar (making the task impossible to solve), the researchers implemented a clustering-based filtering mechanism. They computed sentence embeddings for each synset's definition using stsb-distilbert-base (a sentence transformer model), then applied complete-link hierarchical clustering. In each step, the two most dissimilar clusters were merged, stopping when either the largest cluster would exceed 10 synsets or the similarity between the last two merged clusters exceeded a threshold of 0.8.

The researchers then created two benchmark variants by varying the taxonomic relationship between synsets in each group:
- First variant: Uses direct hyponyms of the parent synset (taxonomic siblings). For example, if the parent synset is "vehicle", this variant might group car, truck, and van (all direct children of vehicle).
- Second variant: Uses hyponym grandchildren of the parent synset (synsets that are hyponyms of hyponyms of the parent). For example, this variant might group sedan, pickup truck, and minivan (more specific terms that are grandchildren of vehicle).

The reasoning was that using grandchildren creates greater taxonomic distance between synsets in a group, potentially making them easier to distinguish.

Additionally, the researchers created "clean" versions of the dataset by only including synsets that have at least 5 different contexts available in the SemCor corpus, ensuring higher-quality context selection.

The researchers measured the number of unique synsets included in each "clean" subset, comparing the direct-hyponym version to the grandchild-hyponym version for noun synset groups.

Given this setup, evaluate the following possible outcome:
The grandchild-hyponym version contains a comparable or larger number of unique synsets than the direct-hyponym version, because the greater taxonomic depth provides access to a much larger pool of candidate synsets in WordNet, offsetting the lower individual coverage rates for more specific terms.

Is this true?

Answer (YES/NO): YES